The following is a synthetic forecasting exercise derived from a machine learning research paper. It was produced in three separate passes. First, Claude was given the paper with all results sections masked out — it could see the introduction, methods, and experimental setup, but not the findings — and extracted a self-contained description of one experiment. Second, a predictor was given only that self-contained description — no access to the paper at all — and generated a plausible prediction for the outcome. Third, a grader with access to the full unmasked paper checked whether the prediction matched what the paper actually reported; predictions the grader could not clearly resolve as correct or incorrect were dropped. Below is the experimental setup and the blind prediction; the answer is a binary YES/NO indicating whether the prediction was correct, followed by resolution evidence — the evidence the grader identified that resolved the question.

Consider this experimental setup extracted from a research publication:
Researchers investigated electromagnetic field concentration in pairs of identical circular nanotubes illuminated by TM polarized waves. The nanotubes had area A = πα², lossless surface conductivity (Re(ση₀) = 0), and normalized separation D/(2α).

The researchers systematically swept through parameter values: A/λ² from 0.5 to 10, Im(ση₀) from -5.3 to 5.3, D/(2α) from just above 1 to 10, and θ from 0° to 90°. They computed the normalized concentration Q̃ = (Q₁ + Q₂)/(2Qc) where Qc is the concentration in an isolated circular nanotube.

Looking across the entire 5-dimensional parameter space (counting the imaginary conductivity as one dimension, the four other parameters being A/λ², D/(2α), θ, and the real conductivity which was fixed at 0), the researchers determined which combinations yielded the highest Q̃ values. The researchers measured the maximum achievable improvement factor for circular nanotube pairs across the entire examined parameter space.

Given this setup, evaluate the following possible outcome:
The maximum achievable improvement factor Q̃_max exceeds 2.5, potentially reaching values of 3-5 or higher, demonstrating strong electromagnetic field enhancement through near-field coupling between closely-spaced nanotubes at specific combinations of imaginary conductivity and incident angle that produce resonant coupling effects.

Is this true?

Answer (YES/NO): NO